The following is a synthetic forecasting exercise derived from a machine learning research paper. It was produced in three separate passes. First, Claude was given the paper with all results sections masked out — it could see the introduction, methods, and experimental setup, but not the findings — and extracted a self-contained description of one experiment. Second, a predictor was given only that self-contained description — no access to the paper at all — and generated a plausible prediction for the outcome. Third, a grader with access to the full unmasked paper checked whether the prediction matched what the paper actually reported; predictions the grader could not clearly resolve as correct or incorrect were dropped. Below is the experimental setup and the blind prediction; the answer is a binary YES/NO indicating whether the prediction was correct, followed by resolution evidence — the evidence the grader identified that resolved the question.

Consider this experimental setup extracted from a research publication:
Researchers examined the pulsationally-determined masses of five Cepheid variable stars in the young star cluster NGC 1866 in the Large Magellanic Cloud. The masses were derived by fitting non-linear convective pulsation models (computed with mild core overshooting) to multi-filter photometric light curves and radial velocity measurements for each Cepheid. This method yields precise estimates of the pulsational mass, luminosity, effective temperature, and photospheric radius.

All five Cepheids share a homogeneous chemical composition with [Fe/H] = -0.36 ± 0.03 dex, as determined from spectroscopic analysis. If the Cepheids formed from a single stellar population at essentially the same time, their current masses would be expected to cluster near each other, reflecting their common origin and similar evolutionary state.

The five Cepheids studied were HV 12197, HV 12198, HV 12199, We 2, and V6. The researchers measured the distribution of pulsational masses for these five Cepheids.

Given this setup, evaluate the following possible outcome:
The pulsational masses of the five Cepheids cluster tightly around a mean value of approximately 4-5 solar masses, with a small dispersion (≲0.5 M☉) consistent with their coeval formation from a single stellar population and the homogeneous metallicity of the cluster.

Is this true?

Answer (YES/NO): NO